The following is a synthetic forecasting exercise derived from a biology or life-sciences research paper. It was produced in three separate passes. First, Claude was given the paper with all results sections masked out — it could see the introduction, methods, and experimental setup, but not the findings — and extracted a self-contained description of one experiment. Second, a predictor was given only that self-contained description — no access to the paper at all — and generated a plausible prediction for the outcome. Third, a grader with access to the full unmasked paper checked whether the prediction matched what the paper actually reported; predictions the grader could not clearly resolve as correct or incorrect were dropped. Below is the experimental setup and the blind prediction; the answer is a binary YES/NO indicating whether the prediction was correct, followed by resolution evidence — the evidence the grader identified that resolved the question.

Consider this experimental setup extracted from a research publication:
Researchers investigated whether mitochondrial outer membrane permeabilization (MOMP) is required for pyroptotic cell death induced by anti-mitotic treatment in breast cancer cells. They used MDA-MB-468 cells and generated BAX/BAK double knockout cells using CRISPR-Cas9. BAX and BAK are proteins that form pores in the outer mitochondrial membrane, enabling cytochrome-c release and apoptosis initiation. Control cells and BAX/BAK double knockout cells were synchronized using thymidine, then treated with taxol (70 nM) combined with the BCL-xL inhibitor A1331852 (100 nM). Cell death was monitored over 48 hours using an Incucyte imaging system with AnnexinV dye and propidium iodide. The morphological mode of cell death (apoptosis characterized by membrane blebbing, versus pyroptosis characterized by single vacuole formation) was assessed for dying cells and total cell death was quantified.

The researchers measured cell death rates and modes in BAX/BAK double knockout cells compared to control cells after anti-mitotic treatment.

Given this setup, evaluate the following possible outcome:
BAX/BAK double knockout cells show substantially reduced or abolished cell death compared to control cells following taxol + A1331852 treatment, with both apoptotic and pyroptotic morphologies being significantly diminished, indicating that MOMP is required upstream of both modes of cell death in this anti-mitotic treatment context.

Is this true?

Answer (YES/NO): YES